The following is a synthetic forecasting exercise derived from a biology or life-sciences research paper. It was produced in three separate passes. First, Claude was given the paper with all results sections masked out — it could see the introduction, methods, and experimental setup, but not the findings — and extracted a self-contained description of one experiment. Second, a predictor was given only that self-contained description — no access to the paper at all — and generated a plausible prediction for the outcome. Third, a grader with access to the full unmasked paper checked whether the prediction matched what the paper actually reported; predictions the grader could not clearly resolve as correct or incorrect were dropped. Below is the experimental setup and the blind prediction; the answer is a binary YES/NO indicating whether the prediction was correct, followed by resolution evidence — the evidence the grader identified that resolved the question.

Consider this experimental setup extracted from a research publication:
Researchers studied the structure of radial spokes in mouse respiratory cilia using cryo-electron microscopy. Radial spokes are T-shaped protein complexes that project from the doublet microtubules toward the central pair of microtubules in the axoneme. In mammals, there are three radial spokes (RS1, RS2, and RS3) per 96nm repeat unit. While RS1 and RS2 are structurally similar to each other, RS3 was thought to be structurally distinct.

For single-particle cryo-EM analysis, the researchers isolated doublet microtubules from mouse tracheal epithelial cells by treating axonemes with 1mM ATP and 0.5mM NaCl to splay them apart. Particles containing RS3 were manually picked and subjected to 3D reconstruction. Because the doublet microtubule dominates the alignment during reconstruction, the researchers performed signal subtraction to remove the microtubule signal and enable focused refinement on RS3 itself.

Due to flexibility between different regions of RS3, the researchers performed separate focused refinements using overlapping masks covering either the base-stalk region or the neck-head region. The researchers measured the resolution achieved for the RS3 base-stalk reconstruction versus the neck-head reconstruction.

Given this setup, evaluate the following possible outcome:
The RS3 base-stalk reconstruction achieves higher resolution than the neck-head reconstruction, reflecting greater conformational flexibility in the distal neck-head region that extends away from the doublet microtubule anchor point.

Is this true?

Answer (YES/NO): YES